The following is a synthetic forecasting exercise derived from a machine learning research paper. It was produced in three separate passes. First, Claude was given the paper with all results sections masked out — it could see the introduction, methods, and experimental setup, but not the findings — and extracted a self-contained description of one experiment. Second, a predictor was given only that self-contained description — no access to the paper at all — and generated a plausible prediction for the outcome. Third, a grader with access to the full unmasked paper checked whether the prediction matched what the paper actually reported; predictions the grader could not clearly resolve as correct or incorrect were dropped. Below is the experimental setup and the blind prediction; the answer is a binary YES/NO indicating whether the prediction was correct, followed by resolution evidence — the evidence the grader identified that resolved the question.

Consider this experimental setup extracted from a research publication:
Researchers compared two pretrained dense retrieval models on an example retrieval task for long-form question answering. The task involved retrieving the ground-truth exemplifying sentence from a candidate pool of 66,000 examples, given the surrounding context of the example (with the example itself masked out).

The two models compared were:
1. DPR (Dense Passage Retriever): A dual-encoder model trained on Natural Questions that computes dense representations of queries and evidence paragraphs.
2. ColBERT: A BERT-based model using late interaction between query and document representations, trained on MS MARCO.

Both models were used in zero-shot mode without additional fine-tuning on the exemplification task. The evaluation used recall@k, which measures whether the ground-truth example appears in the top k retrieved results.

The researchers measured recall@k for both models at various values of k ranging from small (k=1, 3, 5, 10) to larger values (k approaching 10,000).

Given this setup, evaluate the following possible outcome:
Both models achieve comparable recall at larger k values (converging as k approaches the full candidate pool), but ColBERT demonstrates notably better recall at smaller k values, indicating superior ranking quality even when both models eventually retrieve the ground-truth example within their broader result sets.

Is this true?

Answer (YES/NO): NO